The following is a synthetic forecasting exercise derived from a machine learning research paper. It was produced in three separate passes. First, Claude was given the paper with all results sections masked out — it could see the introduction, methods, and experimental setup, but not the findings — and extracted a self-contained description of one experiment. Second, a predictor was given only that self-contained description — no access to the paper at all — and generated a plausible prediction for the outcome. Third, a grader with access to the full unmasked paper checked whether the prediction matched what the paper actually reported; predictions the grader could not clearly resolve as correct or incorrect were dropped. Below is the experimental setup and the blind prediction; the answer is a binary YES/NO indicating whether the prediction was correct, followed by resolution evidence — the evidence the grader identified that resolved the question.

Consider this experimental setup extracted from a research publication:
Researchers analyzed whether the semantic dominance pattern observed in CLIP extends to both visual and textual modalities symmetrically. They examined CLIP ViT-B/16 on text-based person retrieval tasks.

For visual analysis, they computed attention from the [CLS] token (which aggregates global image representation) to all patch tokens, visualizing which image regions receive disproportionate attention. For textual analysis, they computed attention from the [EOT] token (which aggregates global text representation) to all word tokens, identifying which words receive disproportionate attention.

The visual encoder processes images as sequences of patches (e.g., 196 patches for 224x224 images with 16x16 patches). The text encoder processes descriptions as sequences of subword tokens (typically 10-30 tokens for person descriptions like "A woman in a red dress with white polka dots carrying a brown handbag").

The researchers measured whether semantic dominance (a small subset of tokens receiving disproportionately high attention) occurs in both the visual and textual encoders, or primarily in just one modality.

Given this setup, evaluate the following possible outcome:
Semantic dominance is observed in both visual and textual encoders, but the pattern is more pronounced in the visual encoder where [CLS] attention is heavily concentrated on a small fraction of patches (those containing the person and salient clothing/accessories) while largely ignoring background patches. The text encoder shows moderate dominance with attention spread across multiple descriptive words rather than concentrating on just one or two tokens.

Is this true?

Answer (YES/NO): NO